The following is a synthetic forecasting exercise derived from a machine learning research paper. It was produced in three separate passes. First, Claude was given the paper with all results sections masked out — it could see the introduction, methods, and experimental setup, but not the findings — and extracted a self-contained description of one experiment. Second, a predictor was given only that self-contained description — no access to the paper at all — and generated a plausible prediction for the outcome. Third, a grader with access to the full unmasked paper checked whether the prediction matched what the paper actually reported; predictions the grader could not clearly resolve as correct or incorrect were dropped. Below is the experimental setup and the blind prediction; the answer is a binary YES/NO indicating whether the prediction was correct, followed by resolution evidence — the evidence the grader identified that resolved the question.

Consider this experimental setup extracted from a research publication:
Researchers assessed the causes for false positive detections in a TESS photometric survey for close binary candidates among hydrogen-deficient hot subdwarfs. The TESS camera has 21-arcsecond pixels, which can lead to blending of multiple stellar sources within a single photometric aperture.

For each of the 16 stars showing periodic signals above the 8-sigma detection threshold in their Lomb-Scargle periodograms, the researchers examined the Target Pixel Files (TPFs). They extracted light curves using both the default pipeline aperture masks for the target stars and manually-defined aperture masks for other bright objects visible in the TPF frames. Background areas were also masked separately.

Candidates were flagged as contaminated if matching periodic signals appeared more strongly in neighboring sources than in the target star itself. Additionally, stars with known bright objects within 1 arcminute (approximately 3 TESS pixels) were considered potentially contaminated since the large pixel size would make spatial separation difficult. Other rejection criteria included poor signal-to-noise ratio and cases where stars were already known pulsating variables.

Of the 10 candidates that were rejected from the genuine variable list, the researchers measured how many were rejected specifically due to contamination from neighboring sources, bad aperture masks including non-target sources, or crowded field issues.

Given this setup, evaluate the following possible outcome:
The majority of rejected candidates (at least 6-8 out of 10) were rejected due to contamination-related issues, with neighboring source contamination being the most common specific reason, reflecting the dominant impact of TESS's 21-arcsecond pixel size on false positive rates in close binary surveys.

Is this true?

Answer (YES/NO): NO